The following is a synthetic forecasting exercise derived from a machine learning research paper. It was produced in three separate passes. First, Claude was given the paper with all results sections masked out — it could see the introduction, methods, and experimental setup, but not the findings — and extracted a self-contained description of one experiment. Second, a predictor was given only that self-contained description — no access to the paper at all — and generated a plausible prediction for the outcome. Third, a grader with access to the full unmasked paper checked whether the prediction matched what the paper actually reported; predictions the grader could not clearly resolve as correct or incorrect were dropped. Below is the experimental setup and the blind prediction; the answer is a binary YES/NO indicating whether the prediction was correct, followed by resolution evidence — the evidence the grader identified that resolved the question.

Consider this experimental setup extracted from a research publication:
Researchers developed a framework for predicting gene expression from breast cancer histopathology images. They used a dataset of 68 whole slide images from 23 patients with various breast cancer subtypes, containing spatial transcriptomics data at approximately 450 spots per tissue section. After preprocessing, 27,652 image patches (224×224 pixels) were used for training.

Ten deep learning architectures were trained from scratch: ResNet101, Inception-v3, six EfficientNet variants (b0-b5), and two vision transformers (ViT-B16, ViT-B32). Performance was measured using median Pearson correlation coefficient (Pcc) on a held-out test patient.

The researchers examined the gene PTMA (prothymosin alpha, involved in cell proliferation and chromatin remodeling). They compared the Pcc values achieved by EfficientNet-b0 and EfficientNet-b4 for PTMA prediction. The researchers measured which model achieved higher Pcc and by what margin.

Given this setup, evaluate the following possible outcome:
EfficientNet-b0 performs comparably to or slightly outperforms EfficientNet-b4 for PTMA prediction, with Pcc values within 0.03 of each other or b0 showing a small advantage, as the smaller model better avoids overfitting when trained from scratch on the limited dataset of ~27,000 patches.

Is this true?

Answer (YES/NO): NO